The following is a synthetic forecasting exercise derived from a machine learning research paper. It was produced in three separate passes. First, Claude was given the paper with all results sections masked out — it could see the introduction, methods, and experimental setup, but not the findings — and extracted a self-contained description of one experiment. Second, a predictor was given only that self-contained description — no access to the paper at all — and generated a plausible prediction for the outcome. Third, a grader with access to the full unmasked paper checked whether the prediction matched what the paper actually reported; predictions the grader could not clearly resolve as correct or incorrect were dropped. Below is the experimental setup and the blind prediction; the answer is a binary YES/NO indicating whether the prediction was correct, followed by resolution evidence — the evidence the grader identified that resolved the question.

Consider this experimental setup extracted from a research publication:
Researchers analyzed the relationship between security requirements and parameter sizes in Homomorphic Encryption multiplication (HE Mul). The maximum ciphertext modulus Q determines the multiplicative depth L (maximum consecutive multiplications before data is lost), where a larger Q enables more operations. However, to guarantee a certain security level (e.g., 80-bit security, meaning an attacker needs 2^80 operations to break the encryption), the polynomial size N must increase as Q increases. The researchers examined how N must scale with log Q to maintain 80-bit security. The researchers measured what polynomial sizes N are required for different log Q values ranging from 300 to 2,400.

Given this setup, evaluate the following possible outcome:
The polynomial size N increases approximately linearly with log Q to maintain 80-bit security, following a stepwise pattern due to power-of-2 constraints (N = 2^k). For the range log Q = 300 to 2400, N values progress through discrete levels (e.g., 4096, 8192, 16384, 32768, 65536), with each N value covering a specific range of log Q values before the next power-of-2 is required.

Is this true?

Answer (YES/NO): YES